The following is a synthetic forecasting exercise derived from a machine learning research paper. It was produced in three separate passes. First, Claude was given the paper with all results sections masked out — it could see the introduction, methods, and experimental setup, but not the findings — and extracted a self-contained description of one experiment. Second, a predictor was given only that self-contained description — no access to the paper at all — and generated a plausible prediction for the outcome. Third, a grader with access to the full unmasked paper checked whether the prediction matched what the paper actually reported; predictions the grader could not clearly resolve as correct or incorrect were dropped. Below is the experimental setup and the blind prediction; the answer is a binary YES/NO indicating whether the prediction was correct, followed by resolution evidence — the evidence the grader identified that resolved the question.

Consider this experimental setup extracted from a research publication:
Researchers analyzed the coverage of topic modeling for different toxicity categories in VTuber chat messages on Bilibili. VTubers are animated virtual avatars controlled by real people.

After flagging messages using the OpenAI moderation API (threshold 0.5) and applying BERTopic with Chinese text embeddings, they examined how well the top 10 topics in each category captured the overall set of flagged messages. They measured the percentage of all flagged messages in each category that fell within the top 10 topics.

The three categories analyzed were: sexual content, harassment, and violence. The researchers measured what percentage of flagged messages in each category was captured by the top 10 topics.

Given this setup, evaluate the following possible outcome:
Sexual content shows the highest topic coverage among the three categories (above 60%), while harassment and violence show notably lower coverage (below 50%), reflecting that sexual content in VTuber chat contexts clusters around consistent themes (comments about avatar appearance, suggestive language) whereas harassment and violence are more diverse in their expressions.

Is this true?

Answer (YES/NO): NO